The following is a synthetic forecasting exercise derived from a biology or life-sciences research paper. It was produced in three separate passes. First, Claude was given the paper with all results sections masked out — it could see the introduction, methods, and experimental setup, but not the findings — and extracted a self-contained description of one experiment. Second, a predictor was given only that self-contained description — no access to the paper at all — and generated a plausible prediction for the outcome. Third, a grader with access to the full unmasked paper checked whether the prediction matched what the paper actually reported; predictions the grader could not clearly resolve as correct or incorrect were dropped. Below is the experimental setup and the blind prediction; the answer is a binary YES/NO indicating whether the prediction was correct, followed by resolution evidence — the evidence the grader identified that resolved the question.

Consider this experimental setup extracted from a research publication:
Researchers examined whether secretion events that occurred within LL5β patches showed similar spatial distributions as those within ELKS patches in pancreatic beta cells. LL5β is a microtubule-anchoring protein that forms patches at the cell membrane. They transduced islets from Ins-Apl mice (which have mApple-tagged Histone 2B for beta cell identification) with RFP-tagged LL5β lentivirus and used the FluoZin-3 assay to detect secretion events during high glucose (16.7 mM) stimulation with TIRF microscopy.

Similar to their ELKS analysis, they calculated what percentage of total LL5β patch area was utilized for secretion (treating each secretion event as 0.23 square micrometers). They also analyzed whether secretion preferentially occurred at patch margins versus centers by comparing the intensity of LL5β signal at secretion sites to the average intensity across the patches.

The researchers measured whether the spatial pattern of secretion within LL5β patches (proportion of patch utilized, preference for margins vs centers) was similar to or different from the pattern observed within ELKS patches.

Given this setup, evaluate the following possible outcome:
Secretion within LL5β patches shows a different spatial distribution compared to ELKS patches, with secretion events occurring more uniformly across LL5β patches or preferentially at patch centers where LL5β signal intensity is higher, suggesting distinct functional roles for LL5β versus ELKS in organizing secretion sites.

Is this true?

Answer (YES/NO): NO